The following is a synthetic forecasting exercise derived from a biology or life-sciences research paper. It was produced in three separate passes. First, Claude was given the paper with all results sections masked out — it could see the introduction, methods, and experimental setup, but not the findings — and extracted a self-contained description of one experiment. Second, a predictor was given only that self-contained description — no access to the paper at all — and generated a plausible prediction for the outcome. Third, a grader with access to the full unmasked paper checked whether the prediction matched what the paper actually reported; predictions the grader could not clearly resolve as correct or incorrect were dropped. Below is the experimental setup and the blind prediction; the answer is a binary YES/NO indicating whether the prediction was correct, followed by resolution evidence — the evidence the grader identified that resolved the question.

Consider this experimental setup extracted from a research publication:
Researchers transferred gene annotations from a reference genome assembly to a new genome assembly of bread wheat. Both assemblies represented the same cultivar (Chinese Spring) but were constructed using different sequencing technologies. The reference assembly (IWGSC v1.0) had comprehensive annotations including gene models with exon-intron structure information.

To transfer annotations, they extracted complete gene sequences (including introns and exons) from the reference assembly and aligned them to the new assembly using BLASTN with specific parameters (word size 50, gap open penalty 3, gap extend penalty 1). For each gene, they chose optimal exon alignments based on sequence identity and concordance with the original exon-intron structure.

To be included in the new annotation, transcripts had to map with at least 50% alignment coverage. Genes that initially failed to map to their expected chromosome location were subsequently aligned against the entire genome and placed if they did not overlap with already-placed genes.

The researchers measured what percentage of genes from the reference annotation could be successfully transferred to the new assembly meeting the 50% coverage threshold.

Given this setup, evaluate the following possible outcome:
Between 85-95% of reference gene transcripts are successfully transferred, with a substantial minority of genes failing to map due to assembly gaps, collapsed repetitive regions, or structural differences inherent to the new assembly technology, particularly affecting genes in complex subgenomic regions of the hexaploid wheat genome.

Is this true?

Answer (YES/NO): NO